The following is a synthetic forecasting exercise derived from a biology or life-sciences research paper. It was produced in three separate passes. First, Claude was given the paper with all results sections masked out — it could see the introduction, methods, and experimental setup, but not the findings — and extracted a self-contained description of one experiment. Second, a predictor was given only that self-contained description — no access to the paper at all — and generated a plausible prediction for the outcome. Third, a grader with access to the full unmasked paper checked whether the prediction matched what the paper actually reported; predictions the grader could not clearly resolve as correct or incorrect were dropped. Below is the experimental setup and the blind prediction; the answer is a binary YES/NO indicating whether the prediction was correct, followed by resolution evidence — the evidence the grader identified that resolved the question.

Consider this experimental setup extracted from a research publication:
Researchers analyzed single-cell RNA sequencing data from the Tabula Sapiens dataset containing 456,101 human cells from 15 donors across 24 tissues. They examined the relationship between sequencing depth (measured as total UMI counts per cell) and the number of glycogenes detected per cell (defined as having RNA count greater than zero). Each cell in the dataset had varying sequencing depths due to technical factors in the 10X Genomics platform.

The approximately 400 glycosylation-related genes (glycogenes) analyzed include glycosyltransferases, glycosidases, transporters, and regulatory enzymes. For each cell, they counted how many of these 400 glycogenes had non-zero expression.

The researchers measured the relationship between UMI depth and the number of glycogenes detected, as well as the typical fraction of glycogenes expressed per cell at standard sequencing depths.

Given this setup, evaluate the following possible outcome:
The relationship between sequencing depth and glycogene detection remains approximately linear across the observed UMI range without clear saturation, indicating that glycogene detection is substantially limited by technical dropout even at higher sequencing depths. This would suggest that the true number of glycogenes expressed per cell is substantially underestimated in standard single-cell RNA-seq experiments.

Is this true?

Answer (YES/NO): NO